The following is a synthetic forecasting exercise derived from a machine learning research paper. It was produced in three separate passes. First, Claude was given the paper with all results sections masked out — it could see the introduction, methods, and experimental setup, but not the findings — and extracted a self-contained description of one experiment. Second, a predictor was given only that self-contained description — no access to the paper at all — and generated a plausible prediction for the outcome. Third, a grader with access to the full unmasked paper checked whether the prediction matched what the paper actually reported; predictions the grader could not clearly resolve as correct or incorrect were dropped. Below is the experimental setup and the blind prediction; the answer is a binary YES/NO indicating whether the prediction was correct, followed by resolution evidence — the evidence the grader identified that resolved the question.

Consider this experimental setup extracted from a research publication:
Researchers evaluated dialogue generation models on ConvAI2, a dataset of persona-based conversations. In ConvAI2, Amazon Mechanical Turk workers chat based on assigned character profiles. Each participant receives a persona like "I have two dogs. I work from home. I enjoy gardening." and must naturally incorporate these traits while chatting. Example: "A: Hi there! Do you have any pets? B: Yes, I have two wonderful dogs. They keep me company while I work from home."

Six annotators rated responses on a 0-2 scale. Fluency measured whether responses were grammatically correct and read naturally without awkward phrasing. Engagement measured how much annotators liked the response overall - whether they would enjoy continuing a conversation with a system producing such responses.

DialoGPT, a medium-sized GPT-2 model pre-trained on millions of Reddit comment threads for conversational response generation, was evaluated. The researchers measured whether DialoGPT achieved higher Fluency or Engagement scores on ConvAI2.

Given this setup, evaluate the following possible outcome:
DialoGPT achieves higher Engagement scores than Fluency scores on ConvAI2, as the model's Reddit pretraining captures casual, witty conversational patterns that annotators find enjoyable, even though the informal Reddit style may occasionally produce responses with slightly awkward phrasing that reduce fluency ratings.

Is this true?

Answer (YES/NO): YES